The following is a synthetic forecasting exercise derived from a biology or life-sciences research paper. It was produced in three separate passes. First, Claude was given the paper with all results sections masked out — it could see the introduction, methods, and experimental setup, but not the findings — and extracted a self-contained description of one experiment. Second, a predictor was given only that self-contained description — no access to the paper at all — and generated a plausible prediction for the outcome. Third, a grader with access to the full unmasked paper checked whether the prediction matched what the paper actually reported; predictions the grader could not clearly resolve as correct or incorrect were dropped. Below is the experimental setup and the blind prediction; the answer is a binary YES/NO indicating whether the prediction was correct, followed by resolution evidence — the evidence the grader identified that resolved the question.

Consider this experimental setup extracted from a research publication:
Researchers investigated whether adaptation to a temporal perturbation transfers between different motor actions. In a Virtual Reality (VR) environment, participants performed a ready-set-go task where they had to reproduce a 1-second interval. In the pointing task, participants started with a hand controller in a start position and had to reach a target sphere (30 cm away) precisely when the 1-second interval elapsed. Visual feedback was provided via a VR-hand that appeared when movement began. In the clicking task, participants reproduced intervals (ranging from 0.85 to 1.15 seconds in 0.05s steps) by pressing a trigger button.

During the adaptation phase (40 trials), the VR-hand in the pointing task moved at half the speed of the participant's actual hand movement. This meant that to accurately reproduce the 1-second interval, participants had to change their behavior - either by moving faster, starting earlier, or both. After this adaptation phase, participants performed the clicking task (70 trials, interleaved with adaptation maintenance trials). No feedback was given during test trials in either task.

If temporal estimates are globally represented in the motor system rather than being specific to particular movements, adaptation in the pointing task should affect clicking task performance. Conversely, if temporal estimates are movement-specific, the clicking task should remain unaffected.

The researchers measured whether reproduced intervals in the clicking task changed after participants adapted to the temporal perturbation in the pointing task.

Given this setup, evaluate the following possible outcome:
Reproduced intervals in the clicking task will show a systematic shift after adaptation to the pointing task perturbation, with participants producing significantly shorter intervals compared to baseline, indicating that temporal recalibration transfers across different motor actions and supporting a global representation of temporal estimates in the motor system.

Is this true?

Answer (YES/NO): YES